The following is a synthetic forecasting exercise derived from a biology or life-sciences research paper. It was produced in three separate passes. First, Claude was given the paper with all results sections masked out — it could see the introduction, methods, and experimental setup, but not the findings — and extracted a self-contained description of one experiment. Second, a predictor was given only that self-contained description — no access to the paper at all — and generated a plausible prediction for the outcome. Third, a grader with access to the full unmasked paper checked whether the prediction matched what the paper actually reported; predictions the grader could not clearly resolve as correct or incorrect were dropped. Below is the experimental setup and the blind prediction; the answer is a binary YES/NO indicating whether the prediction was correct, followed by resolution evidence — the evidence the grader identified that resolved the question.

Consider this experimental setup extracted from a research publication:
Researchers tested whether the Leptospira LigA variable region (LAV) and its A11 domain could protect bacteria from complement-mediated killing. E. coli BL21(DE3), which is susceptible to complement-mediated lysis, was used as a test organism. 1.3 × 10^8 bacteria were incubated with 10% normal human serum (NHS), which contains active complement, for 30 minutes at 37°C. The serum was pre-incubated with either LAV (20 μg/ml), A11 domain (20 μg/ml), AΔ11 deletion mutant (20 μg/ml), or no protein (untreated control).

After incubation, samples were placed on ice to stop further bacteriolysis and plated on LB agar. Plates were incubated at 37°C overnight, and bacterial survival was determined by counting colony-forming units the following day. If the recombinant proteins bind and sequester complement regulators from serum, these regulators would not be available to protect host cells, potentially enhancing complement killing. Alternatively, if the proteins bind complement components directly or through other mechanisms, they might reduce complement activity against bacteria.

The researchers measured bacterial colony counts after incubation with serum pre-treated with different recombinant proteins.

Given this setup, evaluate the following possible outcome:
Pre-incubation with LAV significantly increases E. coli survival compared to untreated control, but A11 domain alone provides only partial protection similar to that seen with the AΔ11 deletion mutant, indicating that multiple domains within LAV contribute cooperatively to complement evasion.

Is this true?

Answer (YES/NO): NO